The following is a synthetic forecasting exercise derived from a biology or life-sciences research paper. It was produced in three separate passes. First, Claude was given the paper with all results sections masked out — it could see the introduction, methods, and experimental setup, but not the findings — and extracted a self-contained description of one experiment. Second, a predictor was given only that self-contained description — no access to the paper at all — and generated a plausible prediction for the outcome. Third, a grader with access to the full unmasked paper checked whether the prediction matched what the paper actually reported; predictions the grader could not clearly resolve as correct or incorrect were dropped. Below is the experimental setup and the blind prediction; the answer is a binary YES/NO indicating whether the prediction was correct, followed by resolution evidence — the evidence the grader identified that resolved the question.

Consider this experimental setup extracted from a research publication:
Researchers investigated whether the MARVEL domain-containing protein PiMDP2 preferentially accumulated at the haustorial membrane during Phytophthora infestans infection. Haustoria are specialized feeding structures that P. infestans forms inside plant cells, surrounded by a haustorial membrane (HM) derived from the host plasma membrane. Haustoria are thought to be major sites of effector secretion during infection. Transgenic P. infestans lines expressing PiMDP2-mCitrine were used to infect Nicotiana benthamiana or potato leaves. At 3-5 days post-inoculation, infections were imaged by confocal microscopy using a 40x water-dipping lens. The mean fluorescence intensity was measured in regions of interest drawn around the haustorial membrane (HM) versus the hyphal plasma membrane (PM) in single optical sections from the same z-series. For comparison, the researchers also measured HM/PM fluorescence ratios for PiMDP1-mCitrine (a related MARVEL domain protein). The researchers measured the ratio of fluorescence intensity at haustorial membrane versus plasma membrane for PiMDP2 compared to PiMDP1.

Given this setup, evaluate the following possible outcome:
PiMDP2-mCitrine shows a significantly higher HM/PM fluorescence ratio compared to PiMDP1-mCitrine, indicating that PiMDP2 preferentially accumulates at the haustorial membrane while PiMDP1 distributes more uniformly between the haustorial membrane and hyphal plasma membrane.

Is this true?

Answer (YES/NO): YES